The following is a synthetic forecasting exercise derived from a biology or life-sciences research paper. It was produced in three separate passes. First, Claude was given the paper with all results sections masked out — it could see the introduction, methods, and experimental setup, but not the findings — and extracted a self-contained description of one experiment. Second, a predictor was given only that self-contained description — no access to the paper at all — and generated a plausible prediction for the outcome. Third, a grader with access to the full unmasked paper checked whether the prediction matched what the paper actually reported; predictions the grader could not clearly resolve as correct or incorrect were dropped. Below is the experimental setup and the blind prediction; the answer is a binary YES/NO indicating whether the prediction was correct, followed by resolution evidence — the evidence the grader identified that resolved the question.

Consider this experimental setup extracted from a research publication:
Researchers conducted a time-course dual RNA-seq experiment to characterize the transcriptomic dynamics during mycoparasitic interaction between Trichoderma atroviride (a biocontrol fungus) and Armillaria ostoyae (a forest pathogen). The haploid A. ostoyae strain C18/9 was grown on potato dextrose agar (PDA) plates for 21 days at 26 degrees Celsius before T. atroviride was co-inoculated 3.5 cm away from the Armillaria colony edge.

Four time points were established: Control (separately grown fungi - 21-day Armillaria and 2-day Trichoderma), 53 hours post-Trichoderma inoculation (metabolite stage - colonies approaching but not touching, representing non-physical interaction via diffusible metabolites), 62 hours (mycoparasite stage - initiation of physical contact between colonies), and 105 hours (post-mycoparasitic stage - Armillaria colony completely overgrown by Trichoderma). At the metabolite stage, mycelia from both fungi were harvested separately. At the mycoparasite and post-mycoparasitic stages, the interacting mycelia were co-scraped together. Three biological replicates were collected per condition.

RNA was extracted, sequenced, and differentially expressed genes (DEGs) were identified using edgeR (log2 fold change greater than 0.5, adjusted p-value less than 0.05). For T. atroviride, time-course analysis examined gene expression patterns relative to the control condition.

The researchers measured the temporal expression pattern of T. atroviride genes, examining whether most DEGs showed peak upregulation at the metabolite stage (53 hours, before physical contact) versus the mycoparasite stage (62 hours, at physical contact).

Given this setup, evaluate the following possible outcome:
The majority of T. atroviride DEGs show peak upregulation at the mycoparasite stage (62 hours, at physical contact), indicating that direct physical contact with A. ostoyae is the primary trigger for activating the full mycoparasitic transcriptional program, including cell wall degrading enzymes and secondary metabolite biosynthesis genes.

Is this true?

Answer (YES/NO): NO